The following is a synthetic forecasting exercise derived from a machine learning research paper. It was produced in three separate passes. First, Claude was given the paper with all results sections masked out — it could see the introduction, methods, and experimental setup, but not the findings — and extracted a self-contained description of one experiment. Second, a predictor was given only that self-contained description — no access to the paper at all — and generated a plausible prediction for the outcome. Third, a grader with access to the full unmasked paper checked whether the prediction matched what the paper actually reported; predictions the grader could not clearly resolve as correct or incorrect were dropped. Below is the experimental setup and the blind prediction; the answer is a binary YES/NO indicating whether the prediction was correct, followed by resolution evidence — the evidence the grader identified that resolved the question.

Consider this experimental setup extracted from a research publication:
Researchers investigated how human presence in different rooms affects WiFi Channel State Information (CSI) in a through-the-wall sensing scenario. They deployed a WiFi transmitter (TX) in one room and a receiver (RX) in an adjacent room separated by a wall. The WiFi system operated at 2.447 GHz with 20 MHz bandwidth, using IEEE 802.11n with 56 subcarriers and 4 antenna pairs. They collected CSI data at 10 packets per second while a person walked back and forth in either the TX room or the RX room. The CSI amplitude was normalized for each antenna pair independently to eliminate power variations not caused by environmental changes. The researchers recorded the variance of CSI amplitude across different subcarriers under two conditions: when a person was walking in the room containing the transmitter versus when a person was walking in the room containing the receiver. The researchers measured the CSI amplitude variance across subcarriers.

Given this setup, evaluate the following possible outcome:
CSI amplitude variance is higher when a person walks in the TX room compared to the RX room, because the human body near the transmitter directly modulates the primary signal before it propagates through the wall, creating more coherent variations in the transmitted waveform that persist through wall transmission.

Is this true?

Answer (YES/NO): NO